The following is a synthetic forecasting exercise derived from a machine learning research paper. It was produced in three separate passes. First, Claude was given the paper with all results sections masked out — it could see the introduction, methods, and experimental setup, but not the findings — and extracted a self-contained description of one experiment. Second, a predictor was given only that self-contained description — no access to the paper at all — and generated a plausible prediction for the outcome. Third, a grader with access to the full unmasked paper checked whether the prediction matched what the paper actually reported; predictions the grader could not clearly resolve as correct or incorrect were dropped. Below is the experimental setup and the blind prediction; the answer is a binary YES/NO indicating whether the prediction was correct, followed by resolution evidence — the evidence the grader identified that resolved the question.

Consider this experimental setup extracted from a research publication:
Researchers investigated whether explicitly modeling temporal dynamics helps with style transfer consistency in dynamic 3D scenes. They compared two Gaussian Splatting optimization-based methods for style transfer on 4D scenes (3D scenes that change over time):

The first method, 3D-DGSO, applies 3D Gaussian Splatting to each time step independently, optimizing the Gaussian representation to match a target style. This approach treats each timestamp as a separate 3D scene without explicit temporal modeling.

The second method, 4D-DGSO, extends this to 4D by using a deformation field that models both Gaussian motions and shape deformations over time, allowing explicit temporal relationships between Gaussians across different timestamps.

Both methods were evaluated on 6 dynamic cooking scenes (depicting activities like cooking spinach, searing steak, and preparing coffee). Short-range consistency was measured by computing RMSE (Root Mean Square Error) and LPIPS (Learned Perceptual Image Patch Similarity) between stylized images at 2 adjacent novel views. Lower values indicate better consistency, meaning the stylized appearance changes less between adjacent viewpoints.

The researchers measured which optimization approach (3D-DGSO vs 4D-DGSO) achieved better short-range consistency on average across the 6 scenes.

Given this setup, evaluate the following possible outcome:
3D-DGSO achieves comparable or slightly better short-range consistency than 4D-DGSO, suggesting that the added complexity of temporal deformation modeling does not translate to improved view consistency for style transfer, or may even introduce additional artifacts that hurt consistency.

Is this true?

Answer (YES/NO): YES